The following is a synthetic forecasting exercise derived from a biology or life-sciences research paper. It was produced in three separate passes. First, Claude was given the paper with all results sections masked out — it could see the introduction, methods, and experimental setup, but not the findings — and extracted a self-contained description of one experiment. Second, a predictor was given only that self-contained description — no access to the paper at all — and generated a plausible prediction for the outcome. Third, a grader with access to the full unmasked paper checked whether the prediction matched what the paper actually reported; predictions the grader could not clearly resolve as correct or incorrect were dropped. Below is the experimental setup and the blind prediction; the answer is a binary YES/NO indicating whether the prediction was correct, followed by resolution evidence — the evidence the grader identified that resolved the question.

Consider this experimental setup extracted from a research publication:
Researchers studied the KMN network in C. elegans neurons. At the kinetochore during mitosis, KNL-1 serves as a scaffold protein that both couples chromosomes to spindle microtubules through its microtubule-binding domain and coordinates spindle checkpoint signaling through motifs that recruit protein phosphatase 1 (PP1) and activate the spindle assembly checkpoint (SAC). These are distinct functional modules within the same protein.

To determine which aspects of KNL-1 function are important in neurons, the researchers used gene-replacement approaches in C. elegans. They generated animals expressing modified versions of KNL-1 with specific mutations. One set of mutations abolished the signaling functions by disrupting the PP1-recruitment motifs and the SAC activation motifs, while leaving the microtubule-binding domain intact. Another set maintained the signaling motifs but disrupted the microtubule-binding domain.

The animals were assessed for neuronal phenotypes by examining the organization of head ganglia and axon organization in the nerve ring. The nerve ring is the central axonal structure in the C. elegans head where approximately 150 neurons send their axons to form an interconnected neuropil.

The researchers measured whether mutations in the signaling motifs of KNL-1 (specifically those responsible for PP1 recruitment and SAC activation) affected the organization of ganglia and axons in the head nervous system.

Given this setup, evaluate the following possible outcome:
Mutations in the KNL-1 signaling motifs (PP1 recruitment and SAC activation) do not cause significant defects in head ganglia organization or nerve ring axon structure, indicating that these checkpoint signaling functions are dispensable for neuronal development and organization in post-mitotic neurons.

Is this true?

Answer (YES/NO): NO